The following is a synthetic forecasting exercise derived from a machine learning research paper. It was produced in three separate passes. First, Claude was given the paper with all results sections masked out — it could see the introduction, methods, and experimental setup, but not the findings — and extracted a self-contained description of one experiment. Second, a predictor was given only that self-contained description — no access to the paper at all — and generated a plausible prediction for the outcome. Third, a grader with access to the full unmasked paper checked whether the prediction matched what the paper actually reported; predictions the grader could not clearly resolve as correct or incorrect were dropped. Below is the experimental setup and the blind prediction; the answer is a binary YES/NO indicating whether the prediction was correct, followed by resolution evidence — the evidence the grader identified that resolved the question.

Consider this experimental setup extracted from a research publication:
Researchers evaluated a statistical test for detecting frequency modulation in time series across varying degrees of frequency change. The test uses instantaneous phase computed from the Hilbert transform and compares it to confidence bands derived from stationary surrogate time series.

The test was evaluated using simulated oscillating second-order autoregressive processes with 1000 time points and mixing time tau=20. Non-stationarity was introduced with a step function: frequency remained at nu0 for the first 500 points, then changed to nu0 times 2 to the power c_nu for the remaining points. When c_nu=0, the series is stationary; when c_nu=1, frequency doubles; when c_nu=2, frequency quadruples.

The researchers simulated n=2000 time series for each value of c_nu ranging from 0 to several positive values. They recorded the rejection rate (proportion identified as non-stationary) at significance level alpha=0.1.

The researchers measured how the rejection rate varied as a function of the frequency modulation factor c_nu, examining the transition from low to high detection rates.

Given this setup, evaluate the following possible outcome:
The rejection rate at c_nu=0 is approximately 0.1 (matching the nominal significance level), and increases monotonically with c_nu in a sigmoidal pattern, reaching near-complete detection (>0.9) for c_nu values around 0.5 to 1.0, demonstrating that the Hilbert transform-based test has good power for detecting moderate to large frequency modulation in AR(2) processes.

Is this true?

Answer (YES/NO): NO